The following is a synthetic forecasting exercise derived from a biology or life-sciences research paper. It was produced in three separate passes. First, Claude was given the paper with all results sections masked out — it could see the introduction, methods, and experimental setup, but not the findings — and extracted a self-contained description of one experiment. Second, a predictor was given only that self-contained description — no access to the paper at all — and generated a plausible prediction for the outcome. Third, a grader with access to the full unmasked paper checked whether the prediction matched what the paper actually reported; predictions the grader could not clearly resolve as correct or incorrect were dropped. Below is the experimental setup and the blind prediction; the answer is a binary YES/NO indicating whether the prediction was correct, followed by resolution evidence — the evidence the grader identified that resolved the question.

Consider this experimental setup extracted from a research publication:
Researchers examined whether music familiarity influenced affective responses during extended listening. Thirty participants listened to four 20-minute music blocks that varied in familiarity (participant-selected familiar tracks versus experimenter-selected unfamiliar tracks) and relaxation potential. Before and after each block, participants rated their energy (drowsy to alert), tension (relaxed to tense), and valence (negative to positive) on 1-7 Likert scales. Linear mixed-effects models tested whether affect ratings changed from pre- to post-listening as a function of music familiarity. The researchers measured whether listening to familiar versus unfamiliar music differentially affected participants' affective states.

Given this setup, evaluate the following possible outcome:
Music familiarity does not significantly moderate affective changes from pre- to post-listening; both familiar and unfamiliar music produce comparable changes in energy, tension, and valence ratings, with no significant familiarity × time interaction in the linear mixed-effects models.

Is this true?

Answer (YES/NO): YES